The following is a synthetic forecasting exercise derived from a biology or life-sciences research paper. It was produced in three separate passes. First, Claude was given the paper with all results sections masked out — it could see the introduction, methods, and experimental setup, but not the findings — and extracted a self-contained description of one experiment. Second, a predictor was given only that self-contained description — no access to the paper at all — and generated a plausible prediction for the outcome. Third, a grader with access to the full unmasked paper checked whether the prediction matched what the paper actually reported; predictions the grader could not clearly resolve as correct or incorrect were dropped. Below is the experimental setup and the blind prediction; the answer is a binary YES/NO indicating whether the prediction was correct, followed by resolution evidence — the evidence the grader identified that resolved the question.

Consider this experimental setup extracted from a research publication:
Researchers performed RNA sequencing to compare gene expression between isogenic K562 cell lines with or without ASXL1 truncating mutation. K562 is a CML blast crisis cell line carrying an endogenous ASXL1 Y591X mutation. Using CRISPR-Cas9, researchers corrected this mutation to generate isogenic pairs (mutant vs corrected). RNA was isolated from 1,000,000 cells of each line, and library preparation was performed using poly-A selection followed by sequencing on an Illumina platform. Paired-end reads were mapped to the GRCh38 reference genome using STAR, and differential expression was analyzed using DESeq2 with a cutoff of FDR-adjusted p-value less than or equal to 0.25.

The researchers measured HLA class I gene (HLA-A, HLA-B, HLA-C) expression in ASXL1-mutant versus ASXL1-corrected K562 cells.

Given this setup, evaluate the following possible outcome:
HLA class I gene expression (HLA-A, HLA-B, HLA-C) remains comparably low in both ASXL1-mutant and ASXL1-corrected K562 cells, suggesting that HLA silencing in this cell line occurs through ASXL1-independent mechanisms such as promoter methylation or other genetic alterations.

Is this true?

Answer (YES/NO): NO